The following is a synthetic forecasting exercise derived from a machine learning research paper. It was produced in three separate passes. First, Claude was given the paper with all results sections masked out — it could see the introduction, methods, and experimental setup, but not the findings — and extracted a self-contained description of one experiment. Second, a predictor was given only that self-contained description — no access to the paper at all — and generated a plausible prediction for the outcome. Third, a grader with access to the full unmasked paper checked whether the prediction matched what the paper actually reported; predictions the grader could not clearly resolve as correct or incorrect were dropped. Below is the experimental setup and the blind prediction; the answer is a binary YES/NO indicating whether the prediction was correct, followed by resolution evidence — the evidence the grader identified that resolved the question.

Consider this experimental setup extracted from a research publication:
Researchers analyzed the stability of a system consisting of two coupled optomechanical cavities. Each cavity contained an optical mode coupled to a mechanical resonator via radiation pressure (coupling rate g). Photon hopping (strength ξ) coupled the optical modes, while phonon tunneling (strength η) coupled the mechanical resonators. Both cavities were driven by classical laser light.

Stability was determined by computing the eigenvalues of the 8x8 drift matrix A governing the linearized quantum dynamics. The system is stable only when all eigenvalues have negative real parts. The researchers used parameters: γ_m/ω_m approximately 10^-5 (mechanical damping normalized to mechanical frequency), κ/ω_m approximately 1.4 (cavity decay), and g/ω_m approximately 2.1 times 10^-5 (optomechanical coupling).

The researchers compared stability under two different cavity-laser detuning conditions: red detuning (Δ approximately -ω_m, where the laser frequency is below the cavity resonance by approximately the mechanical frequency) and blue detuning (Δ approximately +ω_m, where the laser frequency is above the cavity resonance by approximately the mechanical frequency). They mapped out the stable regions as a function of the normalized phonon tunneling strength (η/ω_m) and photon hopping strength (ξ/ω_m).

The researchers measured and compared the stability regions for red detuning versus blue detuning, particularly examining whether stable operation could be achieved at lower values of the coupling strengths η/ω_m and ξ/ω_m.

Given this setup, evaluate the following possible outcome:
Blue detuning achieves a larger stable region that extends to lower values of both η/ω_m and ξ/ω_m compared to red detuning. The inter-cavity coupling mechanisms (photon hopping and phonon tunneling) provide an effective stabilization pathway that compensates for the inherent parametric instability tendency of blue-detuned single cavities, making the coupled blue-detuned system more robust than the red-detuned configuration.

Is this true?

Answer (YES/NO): YES